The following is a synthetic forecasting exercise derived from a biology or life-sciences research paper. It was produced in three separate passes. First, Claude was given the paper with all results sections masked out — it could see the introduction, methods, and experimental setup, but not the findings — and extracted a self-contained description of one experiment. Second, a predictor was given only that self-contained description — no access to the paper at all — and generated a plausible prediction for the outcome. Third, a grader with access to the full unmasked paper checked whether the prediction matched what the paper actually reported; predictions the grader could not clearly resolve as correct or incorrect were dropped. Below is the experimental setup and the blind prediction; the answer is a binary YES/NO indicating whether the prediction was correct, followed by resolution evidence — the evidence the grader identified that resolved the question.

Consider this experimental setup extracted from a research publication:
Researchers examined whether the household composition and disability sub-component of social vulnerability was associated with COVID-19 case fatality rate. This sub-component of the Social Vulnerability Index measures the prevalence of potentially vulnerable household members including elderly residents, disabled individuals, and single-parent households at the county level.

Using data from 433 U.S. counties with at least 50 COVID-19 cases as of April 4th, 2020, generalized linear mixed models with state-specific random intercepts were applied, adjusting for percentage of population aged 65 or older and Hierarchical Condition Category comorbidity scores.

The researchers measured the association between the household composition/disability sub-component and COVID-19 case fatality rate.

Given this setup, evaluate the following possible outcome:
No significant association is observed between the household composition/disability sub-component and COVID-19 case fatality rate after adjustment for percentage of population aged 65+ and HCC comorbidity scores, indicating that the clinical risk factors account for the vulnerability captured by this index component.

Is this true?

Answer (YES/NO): YES